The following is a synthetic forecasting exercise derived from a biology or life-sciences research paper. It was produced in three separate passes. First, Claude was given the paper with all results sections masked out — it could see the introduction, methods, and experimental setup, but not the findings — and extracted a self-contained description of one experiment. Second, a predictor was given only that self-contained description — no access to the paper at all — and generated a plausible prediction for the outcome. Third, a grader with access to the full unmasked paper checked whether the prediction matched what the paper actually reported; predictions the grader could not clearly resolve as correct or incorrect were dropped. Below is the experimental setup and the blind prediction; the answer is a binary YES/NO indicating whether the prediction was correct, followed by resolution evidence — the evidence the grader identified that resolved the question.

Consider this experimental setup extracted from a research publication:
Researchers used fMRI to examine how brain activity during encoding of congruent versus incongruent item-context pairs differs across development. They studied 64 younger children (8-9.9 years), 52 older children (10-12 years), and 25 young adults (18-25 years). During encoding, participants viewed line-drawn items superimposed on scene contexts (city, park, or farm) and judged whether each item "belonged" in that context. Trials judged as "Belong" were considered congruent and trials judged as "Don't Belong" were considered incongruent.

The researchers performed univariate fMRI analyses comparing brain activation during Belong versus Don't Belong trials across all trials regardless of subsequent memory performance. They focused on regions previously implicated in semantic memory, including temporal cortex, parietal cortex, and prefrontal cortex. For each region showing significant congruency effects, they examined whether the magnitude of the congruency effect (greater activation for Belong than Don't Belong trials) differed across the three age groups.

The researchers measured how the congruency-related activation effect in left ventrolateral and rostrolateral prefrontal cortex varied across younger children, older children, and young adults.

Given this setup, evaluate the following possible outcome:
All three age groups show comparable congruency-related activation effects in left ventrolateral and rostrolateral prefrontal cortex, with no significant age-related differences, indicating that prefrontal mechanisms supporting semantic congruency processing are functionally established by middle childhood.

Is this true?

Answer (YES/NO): NO